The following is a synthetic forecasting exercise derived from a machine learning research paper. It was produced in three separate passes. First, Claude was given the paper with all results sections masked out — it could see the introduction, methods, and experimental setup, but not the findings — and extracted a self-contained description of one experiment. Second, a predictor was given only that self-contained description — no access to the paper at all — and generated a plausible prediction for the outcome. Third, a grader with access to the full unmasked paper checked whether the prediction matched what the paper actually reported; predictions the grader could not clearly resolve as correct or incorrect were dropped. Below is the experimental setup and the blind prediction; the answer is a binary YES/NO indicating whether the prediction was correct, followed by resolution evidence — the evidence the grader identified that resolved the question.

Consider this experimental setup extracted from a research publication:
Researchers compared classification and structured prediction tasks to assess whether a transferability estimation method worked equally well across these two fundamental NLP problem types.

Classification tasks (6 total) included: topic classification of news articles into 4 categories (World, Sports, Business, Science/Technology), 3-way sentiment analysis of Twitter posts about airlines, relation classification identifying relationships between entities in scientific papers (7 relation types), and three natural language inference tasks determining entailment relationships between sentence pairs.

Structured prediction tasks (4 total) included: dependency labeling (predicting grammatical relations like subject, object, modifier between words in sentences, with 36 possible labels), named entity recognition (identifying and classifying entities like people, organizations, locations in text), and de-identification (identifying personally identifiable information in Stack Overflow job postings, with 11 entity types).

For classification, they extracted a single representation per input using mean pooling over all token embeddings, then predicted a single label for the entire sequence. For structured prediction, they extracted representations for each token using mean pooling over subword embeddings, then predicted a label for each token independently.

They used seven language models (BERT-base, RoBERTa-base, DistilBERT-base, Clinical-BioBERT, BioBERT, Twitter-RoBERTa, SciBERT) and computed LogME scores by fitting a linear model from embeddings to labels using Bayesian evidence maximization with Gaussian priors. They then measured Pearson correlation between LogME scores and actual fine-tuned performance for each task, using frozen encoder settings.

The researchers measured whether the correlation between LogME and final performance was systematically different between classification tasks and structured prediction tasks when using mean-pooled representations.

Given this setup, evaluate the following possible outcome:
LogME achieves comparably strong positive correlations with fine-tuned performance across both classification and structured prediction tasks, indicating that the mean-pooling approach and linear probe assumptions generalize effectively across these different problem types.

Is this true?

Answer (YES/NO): YES